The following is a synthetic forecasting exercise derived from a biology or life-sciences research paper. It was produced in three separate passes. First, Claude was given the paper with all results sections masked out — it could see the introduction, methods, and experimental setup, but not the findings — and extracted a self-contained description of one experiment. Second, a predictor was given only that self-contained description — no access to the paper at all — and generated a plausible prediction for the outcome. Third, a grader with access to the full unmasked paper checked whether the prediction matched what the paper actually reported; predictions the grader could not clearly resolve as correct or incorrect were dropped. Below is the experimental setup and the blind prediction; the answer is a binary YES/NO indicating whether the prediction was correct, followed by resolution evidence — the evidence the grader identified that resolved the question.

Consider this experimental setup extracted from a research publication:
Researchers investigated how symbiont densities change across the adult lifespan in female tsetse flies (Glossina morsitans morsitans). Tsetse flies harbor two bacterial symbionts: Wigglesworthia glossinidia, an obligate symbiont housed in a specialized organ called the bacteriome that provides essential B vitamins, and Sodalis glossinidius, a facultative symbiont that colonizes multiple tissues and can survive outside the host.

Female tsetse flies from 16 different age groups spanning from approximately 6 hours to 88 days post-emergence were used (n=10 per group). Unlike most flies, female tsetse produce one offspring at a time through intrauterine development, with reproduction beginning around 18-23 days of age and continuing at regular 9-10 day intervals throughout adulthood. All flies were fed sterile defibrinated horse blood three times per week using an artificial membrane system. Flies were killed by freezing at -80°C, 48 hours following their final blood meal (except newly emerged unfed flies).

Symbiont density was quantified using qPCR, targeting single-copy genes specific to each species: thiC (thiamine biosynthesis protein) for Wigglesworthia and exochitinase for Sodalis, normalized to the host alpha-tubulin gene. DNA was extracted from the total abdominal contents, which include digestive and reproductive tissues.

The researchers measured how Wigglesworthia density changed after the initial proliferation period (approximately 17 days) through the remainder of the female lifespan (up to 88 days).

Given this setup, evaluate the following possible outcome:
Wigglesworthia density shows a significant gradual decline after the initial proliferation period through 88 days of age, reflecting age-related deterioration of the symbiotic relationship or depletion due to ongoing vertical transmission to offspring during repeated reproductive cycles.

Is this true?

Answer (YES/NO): NO